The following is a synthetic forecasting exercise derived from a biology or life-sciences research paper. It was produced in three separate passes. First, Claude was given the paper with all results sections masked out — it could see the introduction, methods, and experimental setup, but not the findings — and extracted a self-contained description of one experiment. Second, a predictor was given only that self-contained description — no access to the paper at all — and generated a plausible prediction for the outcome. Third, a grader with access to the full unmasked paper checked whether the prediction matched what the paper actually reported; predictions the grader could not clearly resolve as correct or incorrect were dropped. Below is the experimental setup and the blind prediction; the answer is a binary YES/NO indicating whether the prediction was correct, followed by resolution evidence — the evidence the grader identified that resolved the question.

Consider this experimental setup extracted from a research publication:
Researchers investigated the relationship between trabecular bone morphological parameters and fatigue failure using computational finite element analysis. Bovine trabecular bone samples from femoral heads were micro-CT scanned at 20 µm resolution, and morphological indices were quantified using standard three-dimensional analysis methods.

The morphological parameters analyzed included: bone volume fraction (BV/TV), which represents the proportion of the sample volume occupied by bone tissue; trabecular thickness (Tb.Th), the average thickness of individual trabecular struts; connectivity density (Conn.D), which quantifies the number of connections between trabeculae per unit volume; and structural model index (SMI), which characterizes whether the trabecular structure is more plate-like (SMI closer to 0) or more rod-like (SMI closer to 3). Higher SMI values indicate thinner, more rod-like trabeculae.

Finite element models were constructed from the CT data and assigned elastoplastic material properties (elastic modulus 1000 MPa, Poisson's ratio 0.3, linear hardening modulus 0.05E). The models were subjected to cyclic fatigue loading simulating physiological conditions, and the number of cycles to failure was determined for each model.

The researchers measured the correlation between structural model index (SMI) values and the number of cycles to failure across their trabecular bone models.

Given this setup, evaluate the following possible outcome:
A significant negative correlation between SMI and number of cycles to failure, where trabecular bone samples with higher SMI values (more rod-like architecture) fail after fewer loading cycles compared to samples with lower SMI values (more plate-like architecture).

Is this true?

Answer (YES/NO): YES